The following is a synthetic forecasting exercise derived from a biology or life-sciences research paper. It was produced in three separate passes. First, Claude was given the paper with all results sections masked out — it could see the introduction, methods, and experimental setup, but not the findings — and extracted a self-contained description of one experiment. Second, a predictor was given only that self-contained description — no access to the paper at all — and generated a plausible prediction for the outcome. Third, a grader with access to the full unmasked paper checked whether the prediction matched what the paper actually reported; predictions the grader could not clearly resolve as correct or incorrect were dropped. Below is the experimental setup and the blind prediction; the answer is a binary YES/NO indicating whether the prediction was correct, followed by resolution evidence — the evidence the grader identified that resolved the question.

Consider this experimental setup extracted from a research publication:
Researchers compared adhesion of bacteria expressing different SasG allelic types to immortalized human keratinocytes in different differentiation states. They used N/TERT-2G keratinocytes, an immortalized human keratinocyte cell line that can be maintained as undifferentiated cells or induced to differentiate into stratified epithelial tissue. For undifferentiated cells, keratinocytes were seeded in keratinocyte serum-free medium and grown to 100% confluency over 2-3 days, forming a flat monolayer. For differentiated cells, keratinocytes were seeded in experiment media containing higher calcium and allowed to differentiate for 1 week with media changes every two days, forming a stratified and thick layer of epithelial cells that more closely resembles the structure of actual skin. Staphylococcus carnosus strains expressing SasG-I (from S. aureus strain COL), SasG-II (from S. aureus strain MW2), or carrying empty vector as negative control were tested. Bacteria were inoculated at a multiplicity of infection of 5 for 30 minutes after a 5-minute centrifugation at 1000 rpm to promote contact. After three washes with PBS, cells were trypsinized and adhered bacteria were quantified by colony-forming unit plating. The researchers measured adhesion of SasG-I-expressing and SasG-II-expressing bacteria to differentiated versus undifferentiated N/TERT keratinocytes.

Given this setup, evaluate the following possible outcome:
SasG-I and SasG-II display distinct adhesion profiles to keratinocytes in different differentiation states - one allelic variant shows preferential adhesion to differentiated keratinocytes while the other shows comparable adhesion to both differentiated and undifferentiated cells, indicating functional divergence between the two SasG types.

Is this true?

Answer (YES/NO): NO